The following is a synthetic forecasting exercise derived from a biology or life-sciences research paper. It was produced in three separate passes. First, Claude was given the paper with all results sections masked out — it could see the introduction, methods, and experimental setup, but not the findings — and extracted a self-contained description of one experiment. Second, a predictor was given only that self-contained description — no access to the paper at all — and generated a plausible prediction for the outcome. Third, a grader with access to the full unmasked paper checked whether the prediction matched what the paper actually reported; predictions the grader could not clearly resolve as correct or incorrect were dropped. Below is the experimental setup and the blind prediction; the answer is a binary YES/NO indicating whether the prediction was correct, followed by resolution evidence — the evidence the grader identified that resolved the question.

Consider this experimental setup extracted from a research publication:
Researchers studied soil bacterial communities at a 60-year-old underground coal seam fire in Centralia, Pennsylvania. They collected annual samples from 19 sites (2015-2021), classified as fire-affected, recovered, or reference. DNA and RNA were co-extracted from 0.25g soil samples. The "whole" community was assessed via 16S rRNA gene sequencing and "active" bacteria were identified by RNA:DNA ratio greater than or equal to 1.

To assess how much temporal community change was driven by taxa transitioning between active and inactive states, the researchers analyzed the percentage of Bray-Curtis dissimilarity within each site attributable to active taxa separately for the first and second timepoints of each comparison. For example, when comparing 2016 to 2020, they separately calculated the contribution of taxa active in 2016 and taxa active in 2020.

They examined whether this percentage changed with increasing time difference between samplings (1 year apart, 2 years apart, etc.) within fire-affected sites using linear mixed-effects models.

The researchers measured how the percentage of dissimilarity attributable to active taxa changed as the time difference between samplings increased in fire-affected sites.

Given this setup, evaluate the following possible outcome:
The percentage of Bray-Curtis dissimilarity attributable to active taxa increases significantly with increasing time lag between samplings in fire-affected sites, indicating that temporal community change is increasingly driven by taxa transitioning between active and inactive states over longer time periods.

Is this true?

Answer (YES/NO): NO